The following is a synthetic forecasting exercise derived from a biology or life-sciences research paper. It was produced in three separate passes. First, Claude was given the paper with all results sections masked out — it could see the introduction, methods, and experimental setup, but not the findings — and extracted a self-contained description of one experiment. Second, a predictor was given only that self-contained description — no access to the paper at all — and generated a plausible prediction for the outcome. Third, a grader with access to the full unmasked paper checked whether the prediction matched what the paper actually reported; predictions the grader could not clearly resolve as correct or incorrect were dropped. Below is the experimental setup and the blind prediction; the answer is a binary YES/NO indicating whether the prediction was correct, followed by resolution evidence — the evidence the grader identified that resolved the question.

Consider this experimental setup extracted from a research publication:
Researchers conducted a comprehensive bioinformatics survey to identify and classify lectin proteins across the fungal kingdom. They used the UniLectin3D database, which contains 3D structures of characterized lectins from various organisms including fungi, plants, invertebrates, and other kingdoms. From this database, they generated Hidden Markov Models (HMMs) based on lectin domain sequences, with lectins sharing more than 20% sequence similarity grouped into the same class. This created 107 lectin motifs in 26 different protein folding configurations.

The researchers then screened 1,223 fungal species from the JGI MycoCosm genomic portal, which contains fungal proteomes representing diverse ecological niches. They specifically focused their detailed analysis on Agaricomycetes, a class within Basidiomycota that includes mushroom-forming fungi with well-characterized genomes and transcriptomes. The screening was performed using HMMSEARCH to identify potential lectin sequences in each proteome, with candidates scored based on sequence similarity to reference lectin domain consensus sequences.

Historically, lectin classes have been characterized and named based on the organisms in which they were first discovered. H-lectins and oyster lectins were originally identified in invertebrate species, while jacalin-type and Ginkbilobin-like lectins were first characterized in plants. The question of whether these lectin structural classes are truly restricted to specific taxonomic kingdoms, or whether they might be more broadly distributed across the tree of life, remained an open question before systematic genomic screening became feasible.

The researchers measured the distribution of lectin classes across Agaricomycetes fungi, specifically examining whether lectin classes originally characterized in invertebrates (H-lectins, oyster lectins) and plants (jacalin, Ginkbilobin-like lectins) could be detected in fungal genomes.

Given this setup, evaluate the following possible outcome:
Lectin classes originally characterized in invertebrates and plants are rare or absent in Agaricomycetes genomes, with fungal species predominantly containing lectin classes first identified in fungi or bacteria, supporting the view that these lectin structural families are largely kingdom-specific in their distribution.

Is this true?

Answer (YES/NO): NO